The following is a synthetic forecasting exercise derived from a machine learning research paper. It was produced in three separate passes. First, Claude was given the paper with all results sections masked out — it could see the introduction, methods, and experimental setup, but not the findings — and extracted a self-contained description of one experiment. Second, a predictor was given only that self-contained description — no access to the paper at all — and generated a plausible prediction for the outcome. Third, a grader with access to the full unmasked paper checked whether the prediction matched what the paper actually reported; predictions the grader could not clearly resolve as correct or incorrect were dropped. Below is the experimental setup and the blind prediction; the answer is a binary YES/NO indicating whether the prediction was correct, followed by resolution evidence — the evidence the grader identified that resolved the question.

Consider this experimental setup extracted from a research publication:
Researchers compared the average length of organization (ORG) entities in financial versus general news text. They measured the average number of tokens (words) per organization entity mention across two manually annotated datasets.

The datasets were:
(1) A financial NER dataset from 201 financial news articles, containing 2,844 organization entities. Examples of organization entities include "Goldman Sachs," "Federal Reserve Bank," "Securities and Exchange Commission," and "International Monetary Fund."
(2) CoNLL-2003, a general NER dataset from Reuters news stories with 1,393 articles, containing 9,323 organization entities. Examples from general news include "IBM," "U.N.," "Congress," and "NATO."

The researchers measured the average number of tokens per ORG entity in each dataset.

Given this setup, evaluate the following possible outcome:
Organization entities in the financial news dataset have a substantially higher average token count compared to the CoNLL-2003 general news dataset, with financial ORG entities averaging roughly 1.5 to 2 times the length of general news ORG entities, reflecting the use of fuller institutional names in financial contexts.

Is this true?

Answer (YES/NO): NO